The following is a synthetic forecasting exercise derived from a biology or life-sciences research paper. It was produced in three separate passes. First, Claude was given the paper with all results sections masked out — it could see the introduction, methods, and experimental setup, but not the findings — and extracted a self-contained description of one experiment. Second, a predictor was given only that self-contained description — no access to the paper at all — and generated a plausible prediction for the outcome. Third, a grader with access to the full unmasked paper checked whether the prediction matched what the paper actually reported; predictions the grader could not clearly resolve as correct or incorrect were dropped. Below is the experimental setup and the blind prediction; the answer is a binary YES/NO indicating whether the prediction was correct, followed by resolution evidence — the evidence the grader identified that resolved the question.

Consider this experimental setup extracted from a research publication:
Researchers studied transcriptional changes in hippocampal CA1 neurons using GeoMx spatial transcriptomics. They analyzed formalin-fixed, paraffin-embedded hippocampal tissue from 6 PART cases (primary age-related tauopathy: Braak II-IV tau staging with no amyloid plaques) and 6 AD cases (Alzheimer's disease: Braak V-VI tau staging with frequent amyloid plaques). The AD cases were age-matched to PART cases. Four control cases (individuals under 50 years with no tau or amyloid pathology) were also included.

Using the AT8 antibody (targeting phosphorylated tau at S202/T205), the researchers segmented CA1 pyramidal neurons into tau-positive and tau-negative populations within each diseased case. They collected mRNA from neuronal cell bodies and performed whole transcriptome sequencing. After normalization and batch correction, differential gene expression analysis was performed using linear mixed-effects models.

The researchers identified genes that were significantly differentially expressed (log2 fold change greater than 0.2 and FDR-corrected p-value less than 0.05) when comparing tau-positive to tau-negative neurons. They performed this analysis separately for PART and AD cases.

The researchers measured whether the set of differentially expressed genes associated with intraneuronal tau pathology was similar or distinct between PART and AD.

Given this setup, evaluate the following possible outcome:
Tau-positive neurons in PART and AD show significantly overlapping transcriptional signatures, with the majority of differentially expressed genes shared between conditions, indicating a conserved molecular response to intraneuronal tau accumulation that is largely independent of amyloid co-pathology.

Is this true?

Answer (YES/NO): NO